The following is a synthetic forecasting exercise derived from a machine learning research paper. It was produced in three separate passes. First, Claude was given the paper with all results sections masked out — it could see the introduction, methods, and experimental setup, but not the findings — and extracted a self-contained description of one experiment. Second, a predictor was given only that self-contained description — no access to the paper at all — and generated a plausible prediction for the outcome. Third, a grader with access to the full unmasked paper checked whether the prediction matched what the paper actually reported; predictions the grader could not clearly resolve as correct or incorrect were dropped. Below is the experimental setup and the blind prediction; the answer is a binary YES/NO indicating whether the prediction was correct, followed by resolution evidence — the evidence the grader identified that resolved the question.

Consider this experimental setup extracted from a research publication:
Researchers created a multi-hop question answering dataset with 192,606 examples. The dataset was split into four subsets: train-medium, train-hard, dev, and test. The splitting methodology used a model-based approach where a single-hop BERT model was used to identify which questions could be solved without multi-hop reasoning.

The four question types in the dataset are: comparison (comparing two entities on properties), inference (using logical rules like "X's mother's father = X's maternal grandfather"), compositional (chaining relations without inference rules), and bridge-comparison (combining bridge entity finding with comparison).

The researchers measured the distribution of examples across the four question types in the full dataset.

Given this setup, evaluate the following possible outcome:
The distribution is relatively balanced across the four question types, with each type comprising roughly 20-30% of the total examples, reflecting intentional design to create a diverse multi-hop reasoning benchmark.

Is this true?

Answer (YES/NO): NO